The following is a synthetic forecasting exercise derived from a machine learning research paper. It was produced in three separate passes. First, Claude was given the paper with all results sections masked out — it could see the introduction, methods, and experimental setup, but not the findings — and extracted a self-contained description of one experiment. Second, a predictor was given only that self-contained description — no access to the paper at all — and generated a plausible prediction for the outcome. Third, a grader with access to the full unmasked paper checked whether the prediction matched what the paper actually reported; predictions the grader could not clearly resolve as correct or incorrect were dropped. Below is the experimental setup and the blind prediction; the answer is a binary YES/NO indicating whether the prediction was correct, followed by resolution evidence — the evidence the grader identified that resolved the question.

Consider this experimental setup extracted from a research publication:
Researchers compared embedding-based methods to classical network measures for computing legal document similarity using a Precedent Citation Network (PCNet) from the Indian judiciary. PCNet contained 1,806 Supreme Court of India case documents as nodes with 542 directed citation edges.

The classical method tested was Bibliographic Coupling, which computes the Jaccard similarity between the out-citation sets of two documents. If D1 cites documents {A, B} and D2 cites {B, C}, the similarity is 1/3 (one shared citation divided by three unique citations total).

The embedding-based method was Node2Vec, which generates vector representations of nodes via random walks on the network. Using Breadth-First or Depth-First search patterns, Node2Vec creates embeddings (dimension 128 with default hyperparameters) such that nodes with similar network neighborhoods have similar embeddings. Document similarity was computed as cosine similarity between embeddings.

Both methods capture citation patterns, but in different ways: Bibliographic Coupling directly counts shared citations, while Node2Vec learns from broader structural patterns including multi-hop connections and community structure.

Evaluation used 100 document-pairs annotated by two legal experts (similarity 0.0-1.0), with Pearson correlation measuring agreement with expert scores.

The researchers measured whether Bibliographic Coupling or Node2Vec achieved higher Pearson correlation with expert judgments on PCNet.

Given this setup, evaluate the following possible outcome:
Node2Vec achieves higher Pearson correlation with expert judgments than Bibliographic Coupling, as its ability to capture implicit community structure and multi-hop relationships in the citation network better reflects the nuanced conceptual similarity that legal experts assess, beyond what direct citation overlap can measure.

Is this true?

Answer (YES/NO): YES